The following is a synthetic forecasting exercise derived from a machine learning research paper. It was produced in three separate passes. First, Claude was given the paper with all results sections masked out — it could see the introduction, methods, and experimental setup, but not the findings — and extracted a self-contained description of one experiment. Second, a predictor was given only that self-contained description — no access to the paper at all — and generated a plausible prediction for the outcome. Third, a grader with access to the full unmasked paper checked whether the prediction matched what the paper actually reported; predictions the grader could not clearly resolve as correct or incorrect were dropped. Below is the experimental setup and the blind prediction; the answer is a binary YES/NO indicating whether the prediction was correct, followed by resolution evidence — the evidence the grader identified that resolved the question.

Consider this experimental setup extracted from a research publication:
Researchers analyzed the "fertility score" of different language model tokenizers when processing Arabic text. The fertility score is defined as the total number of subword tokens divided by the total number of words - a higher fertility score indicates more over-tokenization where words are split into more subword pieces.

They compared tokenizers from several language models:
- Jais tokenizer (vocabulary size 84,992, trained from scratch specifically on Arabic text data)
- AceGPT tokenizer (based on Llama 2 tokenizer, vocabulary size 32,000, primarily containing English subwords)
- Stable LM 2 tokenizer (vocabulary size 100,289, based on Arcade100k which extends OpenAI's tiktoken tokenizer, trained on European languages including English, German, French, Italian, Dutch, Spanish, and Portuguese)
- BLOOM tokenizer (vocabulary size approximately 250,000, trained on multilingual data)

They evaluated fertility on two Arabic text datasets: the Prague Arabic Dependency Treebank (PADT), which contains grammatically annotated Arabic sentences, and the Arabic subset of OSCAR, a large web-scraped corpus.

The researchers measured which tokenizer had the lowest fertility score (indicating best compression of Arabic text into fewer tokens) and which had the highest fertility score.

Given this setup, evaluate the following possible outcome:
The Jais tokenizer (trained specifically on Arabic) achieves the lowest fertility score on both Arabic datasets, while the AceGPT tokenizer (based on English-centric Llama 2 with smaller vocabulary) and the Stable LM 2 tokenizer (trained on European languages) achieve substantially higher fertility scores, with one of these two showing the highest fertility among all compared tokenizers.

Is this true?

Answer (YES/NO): YES